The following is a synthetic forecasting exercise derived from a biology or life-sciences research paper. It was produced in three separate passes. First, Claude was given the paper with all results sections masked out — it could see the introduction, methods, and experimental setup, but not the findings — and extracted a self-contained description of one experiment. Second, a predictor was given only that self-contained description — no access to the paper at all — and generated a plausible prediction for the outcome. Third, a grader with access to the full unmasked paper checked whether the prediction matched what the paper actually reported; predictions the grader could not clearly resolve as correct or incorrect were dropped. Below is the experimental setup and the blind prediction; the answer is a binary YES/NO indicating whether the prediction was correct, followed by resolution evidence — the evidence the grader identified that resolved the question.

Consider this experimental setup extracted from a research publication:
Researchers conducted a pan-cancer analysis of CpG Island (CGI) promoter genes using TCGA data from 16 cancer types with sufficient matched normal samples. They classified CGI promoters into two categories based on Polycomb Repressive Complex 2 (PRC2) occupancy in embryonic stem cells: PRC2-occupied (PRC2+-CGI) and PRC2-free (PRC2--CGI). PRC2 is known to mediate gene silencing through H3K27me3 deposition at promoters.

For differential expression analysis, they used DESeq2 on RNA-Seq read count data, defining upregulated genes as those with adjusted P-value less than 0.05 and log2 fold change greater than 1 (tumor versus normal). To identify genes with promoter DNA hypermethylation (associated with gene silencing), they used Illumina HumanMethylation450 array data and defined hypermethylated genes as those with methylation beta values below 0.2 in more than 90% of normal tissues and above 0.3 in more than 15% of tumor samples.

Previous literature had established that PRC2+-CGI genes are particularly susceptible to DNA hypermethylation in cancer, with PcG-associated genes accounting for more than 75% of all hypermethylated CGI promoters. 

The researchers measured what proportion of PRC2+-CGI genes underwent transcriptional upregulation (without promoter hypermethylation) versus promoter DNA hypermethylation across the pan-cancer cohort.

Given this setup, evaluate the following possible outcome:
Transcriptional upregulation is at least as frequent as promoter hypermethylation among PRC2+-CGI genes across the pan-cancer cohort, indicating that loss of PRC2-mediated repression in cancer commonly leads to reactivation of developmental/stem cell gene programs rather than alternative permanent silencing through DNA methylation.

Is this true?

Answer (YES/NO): NO